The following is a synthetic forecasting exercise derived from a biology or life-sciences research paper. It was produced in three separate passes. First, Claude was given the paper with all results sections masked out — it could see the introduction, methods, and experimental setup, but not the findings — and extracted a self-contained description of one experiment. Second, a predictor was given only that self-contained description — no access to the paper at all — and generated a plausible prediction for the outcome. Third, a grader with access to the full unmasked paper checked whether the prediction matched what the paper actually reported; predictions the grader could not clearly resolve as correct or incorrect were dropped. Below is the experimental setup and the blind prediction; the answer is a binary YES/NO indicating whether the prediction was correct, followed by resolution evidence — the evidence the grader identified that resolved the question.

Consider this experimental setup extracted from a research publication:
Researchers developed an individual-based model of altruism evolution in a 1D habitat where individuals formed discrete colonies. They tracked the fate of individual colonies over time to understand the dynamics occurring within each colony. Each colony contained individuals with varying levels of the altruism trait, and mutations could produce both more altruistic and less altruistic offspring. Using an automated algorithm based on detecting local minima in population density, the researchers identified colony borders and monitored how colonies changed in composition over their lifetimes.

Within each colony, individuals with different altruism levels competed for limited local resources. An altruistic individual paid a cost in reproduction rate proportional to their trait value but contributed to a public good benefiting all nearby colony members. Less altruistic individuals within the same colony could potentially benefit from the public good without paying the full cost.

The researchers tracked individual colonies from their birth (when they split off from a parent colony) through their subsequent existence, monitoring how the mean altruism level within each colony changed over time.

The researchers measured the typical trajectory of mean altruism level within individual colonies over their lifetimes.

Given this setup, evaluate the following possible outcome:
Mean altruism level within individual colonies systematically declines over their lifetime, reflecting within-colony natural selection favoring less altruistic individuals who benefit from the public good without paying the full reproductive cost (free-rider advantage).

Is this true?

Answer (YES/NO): YES